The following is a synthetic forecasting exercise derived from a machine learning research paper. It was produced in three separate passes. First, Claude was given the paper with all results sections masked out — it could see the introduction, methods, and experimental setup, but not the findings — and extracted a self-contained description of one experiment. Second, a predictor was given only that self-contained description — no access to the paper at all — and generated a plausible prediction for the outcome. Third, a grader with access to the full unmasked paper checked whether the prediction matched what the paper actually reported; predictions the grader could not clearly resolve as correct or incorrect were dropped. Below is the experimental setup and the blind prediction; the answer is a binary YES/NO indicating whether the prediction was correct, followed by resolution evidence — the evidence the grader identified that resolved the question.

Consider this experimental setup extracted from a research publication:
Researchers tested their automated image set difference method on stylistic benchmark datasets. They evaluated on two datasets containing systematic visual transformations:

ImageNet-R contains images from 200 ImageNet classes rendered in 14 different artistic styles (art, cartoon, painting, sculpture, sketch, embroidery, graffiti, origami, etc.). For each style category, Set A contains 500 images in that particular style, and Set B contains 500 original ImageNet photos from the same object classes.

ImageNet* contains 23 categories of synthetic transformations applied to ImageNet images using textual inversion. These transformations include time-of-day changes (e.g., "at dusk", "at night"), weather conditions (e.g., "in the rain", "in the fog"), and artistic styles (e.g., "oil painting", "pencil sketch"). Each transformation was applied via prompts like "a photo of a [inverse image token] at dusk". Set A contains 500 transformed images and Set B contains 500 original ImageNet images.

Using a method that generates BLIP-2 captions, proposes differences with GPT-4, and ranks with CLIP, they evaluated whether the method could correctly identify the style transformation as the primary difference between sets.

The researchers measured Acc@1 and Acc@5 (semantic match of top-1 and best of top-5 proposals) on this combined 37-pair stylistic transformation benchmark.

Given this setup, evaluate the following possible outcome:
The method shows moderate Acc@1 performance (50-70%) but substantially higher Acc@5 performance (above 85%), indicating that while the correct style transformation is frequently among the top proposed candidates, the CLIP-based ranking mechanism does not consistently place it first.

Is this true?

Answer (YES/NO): NO